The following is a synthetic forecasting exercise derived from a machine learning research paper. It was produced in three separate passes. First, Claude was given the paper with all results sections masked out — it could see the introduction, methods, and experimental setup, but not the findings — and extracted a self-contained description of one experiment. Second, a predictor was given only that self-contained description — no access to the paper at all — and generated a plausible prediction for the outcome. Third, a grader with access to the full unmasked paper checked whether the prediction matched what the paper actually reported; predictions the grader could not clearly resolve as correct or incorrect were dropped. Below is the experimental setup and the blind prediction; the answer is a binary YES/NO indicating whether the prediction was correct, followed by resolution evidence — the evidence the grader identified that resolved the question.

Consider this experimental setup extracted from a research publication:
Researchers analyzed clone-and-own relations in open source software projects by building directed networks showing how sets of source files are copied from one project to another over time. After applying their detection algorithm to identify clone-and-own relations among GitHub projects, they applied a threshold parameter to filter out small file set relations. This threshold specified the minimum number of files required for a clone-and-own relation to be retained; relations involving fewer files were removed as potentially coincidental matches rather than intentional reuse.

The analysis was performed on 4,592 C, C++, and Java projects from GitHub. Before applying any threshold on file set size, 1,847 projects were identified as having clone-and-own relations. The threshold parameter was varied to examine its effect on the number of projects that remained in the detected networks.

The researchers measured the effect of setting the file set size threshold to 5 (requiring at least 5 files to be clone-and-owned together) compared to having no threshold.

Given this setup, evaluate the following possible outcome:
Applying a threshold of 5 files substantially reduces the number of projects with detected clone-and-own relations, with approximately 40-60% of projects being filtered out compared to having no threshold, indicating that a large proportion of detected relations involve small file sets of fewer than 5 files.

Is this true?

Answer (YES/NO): YES